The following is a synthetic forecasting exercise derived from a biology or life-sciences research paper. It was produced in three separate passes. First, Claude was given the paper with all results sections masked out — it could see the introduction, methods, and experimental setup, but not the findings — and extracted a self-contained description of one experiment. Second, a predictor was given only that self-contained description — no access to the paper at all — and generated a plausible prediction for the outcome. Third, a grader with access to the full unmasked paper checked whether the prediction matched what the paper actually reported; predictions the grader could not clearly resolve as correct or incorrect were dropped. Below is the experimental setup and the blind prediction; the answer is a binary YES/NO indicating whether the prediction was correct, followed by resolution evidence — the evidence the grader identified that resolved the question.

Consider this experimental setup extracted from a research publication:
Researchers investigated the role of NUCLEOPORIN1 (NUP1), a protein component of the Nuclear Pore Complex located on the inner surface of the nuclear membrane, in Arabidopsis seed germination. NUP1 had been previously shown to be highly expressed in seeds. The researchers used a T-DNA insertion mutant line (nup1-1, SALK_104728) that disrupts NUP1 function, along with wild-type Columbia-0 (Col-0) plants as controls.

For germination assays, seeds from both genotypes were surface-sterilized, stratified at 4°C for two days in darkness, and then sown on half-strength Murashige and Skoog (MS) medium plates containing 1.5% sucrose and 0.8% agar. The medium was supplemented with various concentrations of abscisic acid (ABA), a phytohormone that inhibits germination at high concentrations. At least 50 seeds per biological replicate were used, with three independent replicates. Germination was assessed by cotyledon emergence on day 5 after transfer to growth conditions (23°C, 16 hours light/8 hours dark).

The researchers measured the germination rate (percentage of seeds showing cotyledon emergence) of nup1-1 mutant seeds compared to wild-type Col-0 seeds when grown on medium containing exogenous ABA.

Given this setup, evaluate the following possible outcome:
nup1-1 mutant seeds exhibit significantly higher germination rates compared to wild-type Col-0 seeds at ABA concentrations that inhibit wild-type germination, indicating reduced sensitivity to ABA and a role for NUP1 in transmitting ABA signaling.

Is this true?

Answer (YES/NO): NO